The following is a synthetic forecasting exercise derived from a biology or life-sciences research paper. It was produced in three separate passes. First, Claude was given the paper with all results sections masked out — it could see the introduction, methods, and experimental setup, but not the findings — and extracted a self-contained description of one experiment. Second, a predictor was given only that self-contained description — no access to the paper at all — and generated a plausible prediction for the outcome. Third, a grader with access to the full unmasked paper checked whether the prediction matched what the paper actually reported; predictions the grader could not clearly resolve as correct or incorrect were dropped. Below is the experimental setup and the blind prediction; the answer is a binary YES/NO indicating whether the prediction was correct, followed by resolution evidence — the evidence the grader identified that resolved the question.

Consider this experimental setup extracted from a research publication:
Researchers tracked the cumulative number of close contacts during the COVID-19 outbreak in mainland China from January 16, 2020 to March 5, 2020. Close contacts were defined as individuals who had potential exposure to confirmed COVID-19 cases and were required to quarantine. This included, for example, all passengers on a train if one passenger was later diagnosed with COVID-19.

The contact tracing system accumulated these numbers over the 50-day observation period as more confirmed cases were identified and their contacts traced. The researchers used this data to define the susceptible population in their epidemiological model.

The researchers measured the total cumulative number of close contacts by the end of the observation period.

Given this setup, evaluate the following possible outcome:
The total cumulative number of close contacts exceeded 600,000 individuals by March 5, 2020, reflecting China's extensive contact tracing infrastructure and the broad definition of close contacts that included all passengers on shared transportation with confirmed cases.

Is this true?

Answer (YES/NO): YES